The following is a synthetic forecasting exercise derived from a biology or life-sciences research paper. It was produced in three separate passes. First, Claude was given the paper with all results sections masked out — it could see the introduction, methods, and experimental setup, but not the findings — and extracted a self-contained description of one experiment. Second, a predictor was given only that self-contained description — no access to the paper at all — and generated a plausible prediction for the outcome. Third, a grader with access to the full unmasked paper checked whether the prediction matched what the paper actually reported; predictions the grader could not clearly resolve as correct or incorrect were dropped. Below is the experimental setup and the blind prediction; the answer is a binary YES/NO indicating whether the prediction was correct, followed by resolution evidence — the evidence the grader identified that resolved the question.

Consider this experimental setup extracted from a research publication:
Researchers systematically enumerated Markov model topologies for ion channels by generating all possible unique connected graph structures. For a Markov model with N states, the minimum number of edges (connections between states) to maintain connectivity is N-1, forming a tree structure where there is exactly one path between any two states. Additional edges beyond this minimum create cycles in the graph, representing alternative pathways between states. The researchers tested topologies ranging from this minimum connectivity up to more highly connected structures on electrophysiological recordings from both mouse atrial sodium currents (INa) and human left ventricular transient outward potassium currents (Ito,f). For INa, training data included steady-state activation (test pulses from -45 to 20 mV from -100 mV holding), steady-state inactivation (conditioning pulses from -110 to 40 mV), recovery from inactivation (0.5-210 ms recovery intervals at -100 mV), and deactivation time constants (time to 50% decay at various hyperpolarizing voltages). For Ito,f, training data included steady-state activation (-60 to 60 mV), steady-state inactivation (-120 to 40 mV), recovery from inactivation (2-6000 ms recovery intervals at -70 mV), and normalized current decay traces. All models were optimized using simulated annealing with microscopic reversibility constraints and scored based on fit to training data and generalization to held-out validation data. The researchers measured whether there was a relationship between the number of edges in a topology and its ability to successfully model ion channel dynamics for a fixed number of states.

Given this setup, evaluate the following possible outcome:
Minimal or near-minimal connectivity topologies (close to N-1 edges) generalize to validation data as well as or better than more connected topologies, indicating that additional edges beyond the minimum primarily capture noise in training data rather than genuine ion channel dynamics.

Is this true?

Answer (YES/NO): NO